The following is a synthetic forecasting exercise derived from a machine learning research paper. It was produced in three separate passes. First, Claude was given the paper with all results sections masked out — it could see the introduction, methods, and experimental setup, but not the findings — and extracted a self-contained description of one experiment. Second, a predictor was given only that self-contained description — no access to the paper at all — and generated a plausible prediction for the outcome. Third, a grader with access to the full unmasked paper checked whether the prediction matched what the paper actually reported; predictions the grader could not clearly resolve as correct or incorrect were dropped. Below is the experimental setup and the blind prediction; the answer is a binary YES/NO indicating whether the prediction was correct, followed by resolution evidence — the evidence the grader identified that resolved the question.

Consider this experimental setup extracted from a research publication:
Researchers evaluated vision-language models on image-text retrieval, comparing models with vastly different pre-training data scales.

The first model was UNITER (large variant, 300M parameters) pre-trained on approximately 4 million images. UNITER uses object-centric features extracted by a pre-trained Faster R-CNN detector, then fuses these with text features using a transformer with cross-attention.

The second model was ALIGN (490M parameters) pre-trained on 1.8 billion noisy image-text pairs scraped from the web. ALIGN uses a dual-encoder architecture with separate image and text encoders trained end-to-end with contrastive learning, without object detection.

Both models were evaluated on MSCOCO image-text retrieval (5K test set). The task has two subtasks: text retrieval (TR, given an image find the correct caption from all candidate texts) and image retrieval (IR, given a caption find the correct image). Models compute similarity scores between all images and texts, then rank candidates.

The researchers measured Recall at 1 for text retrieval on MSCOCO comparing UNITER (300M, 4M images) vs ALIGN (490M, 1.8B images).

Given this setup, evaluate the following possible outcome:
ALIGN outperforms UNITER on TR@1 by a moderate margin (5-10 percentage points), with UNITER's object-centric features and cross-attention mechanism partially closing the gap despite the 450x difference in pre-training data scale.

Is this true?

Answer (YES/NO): NO